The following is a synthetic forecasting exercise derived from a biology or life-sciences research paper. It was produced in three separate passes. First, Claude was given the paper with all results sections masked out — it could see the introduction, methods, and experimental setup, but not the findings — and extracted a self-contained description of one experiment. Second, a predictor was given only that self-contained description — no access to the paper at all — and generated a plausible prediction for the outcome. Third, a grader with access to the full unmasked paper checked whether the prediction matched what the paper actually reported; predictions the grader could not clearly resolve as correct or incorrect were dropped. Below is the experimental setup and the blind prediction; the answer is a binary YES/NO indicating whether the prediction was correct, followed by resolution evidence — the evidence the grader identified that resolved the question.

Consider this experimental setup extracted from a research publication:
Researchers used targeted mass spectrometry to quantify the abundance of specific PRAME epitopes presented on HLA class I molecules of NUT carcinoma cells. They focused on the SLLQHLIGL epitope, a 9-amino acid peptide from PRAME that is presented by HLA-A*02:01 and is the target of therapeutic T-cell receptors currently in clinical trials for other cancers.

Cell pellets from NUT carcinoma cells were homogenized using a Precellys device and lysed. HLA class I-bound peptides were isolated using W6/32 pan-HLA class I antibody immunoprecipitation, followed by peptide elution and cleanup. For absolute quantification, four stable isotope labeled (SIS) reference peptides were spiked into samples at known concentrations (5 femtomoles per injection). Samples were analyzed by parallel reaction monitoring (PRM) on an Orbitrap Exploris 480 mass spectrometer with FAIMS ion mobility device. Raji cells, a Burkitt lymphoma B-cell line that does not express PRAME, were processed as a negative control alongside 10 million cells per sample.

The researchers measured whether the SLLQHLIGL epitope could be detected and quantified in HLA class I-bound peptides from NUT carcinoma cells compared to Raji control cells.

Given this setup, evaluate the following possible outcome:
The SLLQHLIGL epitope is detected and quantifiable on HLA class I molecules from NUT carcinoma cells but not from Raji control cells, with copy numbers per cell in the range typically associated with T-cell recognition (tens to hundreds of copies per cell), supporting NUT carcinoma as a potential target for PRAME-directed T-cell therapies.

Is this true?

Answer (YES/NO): NO